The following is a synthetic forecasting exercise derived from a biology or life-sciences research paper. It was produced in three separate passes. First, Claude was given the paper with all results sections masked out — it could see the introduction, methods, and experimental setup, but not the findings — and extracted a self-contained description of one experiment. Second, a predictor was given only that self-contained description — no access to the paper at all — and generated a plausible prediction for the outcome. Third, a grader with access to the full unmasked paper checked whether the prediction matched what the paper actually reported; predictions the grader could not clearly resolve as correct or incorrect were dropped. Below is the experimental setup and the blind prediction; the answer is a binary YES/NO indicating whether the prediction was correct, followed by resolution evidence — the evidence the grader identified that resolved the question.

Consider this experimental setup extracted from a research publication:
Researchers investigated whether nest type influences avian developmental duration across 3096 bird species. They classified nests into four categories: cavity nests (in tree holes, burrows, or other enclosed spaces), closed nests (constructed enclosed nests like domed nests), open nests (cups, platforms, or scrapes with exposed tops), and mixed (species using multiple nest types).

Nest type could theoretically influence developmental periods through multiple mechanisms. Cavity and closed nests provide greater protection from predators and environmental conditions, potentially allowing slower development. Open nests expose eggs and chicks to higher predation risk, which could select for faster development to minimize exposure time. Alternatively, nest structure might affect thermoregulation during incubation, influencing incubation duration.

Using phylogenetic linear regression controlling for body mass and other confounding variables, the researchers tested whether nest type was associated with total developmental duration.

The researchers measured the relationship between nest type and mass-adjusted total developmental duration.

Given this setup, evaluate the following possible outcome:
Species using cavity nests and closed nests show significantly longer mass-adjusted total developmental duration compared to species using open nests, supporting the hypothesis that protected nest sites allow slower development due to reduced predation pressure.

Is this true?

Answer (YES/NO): NO